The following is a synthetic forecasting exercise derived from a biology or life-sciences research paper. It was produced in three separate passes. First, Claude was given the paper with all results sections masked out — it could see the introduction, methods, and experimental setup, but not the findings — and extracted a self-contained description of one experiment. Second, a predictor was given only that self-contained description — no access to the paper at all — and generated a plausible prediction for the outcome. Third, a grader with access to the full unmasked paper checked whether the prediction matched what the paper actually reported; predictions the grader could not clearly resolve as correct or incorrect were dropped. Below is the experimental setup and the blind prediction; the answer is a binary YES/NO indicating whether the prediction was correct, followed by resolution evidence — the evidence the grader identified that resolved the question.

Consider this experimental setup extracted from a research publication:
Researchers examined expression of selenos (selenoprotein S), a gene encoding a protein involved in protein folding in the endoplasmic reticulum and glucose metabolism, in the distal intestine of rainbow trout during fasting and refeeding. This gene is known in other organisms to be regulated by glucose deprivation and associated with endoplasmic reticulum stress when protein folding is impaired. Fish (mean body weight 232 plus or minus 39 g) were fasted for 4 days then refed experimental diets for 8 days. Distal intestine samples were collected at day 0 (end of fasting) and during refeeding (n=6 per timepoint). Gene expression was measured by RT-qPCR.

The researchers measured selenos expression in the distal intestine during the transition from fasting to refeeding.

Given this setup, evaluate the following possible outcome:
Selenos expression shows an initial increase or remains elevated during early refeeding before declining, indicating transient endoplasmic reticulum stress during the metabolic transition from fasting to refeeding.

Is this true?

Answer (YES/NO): YES